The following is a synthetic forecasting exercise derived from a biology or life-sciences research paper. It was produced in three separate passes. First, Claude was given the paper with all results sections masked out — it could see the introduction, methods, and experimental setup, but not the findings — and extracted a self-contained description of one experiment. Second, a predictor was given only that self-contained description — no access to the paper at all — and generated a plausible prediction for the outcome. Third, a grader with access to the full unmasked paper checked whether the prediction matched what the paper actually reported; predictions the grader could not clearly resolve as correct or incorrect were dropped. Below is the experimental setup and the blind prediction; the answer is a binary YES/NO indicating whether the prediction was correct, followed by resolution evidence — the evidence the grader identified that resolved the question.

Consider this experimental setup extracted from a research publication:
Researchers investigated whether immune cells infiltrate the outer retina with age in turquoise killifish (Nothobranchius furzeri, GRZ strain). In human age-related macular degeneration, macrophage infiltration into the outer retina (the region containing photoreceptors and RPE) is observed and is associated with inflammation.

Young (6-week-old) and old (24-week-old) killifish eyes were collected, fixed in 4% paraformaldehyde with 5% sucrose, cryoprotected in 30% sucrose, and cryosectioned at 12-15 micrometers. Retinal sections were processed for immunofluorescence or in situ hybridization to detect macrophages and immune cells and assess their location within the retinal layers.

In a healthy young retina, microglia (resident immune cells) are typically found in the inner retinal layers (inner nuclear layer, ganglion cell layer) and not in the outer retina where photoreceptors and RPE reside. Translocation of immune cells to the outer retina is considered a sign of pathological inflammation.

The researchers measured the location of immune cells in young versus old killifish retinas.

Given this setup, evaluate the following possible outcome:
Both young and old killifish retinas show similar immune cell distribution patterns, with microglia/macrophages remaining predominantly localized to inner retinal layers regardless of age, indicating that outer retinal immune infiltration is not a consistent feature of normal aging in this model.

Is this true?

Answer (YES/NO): NO